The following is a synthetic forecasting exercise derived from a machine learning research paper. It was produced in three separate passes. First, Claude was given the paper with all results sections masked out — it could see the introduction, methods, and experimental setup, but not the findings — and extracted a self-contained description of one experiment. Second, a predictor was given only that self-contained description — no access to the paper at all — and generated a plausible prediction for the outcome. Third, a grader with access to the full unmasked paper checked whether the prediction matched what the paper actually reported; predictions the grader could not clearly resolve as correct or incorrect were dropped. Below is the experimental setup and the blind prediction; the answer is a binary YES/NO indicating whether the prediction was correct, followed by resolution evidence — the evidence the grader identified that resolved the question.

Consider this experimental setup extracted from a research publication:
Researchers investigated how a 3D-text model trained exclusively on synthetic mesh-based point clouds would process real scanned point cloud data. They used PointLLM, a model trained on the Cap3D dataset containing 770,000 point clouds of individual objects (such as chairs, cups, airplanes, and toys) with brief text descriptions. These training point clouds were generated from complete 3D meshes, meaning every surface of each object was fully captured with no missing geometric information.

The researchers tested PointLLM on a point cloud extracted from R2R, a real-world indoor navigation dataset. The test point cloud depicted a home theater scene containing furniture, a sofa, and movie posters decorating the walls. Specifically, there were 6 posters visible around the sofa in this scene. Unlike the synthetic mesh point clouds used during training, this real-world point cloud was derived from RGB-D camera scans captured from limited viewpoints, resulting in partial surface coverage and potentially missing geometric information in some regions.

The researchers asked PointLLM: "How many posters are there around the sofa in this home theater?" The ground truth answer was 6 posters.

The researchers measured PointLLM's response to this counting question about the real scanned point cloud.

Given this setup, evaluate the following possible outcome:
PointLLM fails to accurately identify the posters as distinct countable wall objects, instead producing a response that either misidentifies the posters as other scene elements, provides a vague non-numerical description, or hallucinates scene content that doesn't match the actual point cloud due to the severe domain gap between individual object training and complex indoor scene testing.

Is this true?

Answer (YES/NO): YES